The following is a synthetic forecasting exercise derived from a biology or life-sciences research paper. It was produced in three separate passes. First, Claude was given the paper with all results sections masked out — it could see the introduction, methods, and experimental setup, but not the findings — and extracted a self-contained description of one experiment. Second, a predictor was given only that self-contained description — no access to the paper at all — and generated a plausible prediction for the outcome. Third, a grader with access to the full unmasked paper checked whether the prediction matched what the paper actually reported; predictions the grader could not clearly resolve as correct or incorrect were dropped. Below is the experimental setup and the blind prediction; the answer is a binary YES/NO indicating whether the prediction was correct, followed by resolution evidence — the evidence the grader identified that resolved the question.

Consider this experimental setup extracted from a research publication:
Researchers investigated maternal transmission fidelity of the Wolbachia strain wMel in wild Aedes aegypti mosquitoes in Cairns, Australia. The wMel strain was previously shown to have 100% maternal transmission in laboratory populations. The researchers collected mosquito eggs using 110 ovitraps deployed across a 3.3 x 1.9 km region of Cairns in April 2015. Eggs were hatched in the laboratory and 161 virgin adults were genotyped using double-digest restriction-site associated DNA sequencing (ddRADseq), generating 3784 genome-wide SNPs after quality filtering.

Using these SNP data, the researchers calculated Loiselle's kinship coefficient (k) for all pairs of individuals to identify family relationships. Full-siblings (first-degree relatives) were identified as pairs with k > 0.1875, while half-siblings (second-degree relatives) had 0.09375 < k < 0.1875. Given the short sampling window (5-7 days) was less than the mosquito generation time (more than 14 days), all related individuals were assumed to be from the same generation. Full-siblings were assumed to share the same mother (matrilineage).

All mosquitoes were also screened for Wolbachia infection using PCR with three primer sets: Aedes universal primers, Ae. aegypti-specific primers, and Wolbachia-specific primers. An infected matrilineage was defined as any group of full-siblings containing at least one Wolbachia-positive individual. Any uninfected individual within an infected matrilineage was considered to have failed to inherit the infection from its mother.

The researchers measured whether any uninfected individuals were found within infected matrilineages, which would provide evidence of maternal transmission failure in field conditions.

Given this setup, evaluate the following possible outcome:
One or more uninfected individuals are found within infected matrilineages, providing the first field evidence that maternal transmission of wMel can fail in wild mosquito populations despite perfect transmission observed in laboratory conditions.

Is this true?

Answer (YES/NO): YES